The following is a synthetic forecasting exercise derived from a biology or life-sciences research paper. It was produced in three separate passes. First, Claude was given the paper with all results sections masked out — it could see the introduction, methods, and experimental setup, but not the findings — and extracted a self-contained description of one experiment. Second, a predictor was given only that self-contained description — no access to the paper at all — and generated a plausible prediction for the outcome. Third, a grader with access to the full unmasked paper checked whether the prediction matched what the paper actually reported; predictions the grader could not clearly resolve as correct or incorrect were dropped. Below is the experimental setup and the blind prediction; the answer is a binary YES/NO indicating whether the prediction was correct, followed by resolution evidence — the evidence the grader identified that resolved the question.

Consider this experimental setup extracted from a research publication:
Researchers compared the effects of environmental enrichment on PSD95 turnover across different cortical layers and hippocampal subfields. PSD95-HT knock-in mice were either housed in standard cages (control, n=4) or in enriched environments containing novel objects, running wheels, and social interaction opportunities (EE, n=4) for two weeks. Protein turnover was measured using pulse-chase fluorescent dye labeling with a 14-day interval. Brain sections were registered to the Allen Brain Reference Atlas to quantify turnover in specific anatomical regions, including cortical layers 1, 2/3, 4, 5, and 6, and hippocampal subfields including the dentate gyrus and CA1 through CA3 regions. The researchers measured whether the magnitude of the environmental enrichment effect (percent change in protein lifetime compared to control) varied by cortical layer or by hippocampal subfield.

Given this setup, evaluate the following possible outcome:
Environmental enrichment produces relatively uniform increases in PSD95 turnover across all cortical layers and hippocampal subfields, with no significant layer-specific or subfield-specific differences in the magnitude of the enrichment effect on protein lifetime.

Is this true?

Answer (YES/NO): NO